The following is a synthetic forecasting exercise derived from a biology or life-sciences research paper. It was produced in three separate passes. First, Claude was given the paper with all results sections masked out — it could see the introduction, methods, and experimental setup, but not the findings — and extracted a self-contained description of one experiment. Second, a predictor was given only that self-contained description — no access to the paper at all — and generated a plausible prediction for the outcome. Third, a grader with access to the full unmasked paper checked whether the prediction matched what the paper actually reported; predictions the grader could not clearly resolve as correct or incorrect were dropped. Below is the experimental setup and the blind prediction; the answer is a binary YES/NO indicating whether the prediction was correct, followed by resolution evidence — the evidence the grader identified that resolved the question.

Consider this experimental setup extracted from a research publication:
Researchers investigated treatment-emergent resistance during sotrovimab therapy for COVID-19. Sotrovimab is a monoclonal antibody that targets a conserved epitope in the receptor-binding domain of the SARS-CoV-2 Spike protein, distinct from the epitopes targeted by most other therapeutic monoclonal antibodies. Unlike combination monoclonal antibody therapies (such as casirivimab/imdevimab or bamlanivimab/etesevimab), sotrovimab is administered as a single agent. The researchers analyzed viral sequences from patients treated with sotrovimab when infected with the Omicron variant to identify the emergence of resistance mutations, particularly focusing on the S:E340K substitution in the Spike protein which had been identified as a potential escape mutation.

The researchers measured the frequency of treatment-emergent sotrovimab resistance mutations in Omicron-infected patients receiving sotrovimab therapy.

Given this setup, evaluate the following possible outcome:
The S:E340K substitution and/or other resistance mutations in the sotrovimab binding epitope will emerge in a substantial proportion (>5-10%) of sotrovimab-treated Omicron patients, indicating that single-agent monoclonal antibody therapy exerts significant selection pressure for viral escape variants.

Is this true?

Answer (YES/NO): YES